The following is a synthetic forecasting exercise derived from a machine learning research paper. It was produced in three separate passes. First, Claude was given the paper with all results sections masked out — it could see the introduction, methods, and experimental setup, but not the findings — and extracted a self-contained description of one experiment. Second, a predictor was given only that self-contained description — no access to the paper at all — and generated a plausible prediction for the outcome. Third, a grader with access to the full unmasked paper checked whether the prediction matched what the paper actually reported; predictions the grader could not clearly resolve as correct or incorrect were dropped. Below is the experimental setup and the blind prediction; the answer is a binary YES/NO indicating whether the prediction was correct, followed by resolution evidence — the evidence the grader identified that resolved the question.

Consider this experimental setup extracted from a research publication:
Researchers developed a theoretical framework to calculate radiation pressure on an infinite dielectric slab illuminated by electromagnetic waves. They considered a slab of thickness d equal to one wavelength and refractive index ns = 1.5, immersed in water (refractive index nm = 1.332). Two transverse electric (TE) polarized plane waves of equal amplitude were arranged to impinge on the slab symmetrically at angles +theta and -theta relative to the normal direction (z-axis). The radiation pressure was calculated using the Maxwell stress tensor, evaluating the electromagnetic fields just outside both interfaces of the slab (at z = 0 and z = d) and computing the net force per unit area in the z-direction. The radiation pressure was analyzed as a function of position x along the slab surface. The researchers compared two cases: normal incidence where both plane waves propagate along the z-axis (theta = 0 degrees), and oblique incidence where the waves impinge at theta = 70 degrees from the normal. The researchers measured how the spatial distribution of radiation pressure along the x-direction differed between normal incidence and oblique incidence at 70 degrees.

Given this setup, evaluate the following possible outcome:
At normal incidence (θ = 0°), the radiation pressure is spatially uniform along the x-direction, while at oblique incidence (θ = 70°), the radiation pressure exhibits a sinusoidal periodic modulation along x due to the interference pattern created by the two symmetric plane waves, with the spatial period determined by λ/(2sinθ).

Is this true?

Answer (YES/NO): YES